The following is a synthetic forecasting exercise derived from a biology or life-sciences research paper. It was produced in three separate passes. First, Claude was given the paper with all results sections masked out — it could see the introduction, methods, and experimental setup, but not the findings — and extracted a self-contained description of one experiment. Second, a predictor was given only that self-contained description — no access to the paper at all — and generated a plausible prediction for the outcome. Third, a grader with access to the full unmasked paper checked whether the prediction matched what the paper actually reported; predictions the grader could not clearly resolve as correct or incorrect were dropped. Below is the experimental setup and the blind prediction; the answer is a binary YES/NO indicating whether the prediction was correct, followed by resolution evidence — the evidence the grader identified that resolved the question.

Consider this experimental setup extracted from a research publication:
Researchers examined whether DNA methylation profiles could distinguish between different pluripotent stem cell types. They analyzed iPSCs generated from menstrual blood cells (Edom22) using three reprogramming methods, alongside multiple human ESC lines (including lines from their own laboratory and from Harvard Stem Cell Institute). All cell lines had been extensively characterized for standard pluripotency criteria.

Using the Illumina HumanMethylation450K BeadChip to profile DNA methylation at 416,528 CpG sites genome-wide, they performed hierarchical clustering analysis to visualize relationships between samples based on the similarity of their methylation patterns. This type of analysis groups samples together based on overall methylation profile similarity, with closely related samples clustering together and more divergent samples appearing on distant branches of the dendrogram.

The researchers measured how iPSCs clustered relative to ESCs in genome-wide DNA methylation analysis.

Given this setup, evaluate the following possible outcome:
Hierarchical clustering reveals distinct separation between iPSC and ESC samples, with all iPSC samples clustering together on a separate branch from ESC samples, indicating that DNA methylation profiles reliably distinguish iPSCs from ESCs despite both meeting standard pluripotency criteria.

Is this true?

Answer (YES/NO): NO